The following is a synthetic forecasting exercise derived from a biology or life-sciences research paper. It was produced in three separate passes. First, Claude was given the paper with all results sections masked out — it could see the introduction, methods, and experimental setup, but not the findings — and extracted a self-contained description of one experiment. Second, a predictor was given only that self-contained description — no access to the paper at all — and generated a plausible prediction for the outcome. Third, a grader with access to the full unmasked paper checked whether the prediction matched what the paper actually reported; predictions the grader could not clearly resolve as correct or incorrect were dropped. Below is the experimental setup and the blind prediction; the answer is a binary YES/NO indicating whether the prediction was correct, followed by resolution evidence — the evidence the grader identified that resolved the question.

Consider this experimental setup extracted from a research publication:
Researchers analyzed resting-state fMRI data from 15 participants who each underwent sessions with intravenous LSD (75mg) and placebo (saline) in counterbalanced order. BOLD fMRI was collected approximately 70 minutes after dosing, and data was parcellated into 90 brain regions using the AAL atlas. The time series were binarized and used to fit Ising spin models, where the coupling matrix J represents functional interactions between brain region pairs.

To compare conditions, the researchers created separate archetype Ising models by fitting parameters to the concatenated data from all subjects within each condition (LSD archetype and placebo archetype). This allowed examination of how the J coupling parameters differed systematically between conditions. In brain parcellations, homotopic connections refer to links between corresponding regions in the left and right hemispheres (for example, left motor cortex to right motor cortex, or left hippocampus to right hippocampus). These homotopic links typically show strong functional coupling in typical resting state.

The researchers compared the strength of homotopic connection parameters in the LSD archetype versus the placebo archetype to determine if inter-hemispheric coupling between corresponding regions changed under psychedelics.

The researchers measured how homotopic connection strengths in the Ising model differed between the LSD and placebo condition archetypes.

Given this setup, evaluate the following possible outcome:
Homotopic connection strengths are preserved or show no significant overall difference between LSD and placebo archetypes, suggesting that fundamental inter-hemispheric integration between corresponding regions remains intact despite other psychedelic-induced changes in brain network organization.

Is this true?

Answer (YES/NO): NO